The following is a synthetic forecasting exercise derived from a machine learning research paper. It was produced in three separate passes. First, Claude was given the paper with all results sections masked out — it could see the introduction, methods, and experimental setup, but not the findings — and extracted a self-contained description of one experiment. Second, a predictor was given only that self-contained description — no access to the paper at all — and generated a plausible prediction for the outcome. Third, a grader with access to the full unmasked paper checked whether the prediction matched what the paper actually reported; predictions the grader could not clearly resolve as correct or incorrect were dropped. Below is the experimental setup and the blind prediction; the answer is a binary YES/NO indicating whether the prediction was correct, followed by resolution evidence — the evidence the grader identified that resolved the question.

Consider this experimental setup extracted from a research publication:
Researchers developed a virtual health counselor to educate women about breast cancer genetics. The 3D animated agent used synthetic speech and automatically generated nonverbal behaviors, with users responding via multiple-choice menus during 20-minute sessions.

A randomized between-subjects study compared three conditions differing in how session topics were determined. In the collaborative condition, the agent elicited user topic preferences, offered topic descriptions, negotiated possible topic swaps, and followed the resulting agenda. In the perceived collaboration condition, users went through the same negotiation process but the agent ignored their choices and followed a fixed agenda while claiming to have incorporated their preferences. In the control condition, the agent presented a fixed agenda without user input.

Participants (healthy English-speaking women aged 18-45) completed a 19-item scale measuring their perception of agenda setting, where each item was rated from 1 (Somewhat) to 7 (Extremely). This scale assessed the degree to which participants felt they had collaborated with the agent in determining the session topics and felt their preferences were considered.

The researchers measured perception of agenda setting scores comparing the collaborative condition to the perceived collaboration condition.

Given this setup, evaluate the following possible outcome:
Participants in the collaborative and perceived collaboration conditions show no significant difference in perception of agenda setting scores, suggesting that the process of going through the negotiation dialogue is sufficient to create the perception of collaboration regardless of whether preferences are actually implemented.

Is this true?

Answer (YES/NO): YES